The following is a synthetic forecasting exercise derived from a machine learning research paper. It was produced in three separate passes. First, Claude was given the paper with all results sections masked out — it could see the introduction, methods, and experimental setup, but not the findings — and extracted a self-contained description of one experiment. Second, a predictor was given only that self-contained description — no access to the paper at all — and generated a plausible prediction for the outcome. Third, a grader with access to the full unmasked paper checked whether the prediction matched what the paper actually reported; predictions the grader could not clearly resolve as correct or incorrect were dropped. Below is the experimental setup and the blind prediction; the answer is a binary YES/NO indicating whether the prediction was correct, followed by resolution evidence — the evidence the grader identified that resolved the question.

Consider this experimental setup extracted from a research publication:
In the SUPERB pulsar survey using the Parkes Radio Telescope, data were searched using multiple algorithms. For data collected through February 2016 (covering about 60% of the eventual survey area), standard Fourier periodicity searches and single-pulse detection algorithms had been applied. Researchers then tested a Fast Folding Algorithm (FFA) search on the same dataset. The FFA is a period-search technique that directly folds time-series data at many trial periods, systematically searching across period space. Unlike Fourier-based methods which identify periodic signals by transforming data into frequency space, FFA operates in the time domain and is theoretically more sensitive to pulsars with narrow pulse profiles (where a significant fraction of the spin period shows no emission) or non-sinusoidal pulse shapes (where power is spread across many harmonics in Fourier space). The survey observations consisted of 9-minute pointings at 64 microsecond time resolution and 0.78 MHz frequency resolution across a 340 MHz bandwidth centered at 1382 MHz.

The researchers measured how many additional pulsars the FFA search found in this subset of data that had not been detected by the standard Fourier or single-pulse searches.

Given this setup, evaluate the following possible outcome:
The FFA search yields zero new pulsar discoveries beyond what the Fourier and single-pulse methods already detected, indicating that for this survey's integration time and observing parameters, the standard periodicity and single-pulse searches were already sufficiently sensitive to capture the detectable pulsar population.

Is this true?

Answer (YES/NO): NO